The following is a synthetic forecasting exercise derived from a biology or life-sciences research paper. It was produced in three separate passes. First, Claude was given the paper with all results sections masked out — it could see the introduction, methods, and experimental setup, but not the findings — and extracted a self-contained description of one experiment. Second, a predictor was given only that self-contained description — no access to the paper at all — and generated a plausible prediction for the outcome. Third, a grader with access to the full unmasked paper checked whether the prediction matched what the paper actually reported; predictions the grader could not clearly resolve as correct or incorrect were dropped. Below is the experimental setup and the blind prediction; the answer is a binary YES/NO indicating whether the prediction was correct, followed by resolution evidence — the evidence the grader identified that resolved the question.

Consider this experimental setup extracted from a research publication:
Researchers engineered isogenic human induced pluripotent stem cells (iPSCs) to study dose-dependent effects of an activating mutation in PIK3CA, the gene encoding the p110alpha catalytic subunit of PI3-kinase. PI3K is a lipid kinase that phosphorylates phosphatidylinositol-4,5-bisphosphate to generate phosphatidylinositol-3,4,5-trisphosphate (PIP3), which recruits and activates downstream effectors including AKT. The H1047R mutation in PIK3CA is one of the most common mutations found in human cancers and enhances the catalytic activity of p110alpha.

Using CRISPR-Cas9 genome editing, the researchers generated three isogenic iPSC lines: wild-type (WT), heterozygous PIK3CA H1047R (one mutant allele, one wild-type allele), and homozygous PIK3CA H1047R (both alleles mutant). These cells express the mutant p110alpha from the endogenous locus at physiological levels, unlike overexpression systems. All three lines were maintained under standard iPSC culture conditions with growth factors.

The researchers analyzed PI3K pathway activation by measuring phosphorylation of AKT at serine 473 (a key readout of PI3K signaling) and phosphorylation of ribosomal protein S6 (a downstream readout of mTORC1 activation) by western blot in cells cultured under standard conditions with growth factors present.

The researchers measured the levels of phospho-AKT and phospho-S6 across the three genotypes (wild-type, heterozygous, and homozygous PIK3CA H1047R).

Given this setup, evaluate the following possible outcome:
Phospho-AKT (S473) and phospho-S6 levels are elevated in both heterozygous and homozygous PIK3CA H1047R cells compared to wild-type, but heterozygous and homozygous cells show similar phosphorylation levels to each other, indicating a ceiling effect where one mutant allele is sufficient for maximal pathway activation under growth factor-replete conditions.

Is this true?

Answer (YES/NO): NO